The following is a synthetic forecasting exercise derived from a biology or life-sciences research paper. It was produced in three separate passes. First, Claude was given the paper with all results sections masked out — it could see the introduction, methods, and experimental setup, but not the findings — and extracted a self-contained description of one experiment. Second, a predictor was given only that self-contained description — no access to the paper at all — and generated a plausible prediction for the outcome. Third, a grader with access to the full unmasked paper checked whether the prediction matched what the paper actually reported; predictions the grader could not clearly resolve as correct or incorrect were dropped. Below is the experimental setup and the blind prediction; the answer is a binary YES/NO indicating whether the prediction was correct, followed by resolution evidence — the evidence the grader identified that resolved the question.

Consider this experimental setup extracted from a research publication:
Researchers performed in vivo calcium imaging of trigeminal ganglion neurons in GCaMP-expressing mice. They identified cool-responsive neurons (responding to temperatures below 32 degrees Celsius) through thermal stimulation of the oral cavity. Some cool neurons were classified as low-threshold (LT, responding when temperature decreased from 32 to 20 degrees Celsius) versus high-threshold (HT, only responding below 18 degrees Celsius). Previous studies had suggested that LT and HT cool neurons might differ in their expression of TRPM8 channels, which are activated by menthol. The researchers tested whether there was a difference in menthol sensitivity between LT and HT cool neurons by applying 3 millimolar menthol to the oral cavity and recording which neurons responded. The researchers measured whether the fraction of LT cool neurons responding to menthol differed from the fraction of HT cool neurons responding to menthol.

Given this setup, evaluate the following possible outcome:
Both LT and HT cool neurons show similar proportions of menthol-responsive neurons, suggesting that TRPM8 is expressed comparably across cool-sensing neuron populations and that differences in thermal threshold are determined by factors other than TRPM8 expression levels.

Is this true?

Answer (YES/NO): NO